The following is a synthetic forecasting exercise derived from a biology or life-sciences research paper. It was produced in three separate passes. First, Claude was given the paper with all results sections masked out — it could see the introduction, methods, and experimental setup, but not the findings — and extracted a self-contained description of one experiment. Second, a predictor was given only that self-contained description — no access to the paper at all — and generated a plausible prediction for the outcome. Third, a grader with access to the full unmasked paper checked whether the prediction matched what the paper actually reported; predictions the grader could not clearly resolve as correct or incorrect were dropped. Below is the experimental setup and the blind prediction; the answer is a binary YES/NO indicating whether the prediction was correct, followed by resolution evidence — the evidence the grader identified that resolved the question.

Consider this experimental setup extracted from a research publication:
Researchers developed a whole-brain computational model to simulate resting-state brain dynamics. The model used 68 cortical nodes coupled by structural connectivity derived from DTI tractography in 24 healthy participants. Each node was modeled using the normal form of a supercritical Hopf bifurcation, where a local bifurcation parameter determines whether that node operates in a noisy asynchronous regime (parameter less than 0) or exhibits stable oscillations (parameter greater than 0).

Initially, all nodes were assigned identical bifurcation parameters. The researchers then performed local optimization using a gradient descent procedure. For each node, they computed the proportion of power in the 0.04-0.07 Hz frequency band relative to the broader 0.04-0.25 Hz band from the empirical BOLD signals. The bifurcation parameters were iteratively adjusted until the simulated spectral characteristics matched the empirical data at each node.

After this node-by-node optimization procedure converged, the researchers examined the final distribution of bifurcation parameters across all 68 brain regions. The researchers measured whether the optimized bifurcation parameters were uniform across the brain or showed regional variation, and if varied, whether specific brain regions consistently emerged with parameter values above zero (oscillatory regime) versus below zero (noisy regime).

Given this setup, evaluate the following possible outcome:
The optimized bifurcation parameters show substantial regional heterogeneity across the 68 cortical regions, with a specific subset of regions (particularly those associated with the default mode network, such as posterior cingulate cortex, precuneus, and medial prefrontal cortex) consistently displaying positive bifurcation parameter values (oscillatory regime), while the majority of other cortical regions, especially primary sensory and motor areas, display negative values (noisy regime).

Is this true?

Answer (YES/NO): NO